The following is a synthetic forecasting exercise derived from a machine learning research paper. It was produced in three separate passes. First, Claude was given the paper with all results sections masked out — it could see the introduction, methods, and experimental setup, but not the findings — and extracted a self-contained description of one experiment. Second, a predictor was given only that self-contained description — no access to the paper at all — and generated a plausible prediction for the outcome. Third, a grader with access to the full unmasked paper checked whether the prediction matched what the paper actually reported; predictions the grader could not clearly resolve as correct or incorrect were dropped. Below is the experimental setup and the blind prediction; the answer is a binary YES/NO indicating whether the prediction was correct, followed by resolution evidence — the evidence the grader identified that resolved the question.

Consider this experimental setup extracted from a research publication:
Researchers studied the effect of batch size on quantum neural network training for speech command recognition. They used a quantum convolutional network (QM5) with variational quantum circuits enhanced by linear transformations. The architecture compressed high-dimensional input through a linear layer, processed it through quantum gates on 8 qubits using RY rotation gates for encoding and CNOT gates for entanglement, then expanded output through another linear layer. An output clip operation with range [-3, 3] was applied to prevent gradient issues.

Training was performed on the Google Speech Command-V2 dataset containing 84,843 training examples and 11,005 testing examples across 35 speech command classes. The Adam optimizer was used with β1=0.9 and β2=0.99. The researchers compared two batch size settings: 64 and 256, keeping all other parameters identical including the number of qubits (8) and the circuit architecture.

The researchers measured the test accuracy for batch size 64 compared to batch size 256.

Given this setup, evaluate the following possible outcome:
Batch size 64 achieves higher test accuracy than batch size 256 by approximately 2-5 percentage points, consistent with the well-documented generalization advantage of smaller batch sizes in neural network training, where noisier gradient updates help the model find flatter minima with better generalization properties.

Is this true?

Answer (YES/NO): NO